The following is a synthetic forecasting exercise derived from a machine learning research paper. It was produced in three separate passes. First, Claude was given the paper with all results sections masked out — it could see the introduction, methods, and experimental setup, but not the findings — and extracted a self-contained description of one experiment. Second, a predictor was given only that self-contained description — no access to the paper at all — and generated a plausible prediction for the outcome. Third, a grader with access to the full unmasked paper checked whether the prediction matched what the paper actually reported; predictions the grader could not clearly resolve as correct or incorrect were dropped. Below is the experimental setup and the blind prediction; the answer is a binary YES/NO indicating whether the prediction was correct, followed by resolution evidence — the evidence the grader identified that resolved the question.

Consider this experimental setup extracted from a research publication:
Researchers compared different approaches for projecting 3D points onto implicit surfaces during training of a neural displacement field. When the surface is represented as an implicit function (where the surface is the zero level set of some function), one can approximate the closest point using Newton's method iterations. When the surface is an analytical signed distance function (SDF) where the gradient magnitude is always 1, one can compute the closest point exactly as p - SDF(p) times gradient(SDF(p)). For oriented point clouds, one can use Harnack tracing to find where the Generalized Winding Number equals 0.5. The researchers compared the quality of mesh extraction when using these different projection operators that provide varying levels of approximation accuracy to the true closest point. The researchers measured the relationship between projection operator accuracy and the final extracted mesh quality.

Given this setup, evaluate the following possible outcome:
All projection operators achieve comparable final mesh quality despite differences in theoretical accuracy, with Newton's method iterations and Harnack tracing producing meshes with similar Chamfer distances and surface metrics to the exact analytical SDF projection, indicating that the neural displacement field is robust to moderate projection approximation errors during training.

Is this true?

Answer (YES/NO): NO